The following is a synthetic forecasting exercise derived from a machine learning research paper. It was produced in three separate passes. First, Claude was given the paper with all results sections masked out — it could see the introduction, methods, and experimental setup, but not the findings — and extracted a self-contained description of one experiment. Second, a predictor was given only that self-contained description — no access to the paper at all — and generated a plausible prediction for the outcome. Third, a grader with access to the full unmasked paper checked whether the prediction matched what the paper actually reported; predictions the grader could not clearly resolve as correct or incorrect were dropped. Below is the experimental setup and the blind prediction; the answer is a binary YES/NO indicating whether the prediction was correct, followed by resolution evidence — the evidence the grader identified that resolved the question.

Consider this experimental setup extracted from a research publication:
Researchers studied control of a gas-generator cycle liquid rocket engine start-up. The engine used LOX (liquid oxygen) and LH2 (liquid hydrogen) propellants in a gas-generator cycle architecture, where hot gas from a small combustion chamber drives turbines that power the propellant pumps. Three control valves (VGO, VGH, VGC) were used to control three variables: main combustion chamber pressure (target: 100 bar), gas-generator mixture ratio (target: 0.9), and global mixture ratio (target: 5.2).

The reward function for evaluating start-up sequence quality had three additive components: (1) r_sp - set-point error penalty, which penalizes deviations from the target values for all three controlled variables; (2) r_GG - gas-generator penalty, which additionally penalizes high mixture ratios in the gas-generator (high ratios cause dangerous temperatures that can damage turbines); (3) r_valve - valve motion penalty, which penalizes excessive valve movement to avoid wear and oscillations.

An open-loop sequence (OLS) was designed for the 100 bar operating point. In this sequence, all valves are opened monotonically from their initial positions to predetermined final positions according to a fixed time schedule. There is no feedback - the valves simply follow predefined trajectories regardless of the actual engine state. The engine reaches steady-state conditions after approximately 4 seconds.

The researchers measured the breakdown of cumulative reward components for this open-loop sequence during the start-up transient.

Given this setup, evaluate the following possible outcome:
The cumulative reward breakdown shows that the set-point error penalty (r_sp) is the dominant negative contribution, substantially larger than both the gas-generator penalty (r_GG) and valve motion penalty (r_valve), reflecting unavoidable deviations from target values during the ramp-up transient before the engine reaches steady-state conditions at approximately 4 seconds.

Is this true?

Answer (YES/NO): YES